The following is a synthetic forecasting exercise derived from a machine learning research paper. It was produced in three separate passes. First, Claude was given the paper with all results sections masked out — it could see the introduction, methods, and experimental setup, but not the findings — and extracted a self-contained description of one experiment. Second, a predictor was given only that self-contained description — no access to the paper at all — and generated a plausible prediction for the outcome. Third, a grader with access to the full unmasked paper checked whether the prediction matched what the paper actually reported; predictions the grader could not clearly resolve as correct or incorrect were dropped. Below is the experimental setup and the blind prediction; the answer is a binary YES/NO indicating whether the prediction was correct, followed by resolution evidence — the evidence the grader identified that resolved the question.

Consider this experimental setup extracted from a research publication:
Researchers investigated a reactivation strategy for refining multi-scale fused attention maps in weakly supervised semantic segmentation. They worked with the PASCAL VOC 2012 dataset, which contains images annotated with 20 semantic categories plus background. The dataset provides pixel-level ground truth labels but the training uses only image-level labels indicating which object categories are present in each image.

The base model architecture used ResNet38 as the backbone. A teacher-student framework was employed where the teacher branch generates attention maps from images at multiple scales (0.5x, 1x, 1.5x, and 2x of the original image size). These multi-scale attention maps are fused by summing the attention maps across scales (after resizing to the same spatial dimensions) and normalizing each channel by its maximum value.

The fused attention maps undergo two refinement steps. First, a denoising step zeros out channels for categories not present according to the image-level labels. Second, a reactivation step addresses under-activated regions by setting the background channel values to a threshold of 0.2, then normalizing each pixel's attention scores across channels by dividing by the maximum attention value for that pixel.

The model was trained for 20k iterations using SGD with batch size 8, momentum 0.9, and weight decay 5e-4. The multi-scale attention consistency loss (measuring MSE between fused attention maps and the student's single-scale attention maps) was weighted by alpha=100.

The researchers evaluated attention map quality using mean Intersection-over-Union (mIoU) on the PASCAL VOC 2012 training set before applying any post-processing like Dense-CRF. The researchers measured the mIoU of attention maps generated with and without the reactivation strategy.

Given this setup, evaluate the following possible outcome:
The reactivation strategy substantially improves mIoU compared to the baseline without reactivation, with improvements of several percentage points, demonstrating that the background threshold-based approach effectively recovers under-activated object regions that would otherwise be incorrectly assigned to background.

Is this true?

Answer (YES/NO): NO